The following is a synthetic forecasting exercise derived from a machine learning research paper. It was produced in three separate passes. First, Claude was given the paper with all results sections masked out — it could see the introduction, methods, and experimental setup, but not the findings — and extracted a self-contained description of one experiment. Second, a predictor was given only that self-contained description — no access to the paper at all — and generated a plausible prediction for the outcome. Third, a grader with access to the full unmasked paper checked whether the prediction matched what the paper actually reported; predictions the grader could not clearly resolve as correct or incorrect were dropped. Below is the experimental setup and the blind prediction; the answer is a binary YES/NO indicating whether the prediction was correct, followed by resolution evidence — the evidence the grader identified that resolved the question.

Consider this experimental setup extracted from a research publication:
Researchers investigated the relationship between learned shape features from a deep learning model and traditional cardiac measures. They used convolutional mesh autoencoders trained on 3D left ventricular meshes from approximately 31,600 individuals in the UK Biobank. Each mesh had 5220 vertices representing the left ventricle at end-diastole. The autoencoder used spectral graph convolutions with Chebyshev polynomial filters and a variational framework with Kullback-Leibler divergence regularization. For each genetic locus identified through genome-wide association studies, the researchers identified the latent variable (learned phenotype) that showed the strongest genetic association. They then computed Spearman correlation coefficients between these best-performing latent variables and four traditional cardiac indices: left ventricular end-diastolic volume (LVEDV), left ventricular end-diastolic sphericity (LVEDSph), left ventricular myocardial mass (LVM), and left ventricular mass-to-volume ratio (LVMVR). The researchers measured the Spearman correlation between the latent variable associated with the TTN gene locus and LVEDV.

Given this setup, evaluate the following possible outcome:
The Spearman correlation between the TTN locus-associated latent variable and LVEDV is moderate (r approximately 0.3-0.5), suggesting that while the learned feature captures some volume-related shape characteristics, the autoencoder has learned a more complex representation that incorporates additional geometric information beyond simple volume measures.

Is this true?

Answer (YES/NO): NO